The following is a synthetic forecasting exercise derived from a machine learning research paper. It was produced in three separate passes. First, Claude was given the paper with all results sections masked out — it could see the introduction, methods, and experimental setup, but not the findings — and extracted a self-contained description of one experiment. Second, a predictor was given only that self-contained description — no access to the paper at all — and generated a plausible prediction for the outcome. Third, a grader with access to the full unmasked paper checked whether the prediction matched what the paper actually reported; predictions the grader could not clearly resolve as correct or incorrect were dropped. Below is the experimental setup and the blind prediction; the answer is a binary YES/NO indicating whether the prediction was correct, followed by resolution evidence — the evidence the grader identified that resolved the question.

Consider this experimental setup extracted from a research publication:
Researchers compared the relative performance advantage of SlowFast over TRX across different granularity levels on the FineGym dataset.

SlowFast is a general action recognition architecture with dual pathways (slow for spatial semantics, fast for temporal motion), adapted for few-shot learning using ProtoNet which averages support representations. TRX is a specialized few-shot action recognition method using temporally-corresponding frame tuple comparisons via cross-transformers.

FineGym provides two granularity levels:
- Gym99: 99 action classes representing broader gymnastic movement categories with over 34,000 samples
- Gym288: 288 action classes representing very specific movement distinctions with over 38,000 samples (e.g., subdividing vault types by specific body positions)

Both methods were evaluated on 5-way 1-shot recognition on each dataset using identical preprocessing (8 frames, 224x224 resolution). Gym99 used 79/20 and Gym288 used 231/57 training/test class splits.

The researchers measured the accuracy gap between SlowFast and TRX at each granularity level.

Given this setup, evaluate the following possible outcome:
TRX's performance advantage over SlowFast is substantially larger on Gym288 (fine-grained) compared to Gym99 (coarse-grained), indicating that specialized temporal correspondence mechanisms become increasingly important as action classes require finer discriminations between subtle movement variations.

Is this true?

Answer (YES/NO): NO